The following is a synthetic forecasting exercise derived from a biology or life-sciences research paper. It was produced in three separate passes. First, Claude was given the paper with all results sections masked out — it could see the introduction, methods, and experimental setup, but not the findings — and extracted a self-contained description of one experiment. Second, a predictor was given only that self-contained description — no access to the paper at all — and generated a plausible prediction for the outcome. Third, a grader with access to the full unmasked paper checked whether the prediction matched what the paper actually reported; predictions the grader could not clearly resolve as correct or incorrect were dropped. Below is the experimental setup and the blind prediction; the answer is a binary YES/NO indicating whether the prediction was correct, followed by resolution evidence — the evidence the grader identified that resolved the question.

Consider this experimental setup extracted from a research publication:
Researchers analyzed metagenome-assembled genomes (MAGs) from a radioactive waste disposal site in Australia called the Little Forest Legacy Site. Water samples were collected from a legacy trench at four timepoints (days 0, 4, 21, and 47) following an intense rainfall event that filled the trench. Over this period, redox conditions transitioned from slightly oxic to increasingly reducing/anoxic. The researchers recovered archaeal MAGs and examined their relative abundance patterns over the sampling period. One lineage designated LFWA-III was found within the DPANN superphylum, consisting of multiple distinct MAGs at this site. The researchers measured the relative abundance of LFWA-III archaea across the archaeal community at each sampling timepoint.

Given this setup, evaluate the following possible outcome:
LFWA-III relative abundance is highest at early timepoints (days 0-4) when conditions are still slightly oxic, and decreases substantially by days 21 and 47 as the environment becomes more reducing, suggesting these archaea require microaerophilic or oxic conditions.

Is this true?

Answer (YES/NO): NO